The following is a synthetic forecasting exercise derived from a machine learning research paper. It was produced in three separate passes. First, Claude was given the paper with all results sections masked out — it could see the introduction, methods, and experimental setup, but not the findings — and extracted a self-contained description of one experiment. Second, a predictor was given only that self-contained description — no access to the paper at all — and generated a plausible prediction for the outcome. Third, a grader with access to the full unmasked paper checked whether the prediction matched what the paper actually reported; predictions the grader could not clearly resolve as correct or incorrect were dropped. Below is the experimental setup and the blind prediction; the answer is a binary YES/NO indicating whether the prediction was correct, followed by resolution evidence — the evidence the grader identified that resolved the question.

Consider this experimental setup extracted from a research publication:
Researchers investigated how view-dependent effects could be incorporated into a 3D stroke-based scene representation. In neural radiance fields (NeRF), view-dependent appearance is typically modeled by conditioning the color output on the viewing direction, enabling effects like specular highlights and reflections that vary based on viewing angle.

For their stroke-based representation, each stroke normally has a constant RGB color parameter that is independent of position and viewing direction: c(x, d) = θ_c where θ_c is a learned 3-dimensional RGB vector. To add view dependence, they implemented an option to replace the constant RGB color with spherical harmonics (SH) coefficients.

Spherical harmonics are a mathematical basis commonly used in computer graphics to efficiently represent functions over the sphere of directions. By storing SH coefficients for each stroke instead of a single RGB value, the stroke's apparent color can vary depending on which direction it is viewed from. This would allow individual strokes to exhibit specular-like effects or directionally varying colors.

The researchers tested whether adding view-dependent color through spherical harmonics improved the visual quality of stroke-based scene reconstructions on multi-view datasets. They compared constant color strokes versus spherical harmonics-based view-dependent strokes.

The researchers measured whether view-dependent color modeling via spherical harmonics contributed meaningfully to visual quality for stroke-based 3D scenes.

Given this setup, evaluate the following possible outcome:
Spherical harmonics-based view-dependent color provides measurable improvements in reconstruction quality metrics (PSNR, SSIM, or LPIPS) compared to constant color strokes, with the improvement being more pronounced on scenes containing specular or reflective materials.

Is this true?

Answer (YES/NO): NO